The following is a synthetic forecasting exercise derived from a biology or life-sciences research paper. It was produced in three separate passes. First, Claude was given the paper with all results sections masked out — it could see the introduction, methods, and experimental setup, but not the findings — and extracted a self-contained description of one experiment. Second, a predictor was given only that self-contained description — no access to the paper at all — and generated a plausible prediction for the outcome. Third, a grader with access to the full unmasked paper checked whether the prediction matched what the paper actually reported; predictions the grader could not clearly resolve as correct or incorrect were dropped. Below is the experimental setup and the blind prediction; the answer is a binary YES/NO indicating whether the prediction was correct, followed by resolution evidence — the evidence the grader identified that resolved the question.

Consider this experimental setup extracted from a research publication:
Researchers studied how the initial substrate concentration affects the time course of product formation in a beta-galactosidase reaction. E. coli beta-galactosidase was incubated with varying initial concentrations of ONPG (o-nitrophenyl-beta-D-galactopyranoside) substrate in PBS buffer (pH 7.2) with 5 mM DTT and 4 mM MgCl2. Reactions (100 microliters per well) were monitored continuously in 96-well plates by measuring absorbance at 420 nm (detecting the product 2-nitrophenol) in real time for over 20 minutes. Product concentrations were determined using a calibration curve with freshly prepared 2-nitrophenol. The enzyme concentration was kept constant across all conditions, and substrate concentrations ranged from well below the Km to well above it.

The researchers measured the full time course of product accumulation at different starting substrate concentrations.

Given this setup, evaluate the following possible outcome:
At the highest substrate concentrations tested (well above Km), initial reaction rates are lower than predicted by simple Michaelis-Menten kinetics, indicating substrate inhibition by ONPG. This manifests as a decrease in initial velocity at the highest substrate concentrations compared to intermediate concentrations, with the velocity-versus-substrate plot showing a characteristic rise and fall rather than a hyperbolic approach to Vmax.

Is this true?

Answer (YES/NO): NO